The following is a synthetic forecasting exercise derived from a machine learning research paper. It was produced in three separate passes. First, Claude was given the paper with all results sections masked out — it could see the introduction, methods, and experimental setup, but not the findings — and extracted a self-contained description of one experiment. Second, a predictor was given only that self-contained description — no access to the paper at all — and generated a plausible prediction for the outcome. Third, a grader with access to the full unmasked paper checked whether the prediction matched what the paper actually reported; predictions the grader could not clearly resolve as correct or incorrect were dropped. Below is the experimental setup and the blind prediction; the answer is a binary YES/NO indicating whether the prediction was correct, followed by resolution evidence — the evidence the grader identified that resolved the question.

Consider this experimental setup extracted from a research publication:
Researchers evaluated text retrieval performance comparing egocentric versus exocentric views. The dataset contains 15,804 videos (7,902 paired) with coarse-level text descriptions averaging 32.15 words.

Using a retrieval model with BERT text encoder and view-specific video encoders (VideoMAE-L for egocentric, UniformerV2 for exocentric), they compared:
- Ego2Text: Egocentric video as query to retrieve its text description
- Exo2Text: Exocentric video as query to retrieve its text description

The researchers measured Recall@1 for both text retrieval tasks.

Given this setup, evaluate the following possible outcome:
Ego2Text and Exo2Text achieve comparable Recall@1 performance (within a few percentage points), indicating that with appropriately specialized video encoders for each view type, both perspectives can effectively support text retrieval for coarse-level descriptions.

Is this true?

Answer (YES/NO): YES